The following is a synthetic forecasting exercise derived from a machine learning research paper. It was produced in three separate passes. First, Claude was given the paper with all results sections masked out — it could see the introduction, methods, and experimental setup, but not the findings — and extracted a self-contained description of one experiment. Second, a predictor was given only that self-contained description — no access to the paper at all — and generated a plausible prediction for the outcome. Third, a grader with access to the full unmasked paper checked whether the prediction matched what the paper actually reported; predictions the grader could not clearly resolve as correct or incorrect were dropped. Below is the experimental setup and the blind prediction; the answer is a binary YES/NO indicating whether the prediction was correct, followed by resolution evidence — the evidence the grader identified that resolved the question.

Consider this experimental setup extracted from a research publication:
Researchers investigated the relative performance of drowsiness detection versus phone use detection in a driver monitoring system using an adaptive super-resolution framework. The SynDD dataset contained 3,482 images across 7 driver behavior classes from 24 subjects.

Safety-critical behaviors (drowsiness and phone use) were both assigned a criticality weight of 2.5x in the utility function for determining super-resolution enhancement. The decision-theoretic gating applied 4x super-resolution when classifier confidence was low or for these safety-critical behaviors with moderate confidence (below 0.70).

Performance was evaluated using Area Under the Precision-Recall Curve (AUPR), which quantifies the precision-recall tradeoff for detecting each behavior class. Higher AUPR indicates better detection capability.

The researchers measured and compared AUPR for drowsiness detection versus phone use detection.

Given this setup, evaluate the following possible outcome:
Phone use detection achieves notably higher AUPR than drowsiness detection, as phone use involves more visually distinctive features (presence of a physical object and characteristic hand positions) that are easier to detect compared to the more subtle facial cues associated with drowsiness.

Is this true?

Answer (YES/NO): NO